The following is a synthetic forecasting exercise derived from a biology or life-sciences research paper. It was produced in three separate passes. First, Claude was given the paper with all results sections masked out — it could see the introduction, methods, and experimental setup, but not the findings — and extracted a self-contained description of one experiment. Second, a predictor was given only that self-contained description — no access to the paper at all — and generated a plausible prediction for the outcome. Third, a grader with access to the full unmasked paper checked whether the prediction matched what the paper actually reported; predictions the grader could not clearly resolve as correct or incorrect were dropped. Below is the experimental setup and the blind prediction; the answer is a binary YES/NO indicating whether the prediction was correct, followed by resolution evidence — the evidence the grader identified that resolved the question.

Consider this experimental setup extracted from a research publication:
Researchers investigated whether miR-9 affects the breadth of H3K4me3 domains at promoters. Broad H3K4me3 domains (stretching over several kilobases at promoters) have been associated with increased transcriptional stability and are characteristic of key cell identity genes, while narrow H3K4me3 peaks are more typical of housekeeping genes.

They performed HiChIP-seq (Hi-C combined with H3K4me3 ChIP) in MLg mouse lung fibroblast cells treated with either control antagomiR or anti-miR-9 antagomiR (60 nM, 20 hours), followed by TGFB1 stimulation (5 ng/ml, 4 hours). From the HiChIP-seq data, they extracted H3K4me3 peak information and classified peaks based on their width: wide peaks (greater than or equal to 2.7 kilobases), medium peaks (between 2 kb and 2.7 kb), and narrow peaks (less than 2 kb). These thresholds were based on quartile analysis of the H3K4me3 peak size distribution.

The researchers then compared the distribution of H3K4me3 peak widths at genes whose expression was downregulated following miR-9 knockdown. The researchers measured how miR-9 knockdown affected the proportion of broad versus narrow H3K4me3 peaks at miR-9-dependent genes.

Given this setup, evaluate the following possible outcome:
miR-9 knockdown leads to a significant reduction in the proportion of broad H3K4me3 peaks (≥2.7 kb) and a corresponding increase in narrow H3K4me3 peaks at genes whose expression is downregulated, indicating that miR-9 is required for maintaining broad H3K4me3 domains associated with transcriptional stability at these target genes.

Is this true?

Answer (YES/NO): YES